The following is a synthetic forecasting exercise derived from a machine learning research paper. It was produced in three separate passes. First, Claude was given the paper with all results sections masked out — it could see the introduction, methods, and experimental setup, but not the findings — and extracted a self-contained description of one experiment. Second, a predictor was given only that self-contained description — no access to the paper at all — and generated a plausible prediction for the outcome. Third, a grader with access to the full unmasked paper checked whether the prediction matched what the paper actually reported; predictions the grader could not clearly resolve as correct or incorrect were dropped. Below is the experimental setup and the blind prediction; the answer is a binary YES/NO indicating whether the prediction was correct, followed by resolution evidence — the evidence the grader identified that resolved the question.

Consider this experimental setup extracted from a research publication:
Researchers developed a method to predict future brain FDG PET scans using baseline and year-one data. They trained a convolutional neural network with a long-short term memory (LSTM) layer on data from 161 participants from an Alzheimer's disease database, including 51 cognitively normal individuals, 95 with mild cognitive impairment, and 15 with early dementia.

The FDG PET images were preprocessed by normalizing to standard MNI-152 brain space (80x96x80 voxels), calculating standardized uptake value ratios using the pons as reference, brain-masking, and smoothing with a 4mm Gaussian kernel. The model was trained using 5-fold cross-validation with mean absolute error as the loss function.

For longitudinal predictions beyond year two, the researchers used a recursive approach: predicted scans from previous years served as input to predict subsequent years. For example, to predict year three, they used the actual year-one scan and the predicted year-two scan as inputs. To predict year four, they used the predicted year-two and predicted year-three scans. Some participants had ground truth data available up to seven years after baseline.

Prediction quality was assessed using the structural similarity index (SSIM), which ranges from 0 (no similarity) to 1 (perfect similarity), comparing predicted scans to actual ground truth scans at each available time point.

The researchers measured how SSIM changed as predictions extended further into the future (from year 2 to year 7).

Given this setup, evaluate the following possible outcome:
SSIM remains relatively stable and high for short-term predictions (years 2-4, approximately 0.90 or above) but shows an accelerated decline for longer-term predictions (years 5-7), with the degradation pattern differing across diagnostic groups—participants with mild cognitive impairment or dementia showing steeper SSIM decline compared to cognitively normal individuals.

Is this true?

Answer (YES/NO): NO